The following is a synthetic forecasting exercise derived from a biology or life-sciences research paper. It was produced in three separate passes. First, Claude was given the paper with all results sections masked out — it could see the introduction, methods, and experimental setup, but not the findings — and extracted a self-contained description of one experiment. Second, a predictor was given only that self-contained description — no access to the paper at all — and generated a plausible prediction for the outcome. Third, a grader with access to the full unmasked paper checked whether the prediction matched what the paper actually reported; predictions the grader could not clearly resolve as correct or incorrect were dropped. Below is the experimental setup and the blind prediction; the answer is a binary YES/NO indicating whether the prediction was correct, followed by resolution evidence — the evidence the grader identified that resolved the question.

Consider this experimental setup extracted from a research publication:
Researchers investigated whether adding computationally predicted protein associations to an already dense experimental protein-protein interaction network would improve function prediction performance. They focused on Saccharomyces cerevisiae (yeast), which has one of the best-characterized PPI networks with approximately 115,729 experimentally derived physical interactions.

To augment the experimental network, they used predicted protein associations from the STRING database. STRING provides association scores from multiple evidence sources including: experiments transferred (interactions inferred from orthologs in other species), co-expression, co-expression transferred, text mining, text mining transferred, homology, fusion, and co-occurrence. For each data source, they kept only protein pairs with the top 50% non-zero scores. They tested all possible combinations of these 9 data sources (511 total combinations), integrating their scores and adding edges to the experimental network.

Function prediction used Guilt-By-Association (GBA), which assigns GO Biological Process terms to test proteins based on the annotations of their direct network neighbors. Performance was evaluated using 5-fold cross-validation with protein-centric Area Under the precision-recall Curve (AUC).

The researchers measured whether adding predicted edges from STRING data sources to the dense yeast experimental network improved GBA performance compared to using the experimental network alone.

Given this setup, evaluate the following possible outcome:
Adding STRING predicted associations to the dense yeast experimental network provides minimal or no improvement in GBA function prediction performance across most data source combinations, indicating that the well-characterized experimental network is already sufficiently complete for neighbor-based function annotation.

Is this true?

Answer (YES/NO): YES